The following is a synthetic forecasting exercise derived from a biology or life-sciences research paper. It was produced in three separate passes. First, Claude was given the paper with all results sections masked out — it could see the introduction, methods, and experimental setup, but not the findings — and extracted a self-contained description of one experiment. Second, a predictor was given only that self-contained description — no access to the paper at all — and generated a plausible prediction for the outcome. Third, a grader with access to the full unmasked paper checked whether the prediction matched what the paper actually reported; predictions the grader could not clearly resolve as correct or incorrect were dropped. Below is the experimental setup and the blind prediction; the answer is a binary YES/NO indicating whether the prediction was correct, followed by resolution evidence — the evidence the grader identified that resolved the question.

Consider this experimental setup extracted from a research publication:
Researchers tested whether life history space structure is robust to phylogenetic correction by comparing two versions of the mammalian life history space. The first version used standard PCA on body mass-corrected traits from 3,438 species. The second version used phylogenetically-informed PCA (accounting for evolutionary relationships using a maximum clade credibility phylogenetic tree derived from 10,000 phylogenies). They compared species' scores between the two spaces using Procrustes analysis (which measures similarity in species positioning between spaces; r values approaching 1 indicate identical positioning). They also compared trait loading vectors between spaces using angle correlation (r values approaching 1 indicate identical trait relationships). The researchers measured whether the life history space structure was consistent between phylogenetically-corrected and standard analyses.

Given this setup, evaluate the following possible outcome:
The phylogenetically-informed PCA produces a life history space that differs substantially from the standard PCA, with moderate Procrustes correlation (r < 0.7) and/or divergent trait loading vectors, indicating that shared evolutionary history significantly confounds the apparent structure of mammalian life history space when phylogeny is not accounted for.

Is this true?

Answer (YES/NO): NO